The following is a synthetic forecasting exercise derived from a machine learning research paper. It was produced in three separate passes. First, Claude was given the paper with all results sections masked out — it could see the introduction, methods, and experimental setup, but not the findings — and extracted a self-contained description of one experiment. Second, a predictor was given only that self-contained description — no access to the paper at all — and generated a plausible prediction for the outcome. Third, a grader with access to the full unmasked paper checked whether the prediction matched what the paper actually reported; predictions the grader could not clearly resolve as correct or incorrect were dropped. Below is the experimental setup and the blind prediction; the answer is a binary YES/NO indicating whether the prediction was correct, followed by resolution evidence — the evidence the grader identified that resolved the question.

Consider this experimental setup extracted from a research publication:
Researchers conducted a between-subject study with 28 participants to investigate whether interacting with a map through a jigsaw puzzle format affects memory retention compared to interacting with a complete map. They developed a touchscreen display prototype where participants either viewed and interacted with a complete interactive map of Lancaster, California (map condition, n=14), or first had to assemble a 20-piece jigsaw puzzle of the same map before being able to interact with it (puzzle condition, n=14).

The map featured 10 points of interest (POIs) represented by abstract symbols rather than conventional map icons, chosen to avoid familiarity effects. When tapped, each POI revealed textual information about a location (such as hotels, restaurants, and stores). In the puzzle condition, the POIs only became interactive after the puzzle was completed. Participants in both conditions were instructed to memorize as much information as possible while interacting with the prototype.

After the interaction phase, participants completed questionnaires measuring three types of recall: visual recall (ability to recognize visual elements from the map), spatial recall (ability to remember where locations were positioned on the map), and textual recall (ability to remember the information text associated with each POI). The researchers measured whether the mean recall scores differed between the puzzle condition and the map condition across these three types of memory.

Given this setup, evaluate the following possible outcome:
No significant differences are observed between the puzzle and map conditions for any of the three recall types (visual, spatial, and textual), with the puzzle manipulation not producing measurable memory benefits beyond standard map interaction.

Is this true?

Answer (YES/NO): NO